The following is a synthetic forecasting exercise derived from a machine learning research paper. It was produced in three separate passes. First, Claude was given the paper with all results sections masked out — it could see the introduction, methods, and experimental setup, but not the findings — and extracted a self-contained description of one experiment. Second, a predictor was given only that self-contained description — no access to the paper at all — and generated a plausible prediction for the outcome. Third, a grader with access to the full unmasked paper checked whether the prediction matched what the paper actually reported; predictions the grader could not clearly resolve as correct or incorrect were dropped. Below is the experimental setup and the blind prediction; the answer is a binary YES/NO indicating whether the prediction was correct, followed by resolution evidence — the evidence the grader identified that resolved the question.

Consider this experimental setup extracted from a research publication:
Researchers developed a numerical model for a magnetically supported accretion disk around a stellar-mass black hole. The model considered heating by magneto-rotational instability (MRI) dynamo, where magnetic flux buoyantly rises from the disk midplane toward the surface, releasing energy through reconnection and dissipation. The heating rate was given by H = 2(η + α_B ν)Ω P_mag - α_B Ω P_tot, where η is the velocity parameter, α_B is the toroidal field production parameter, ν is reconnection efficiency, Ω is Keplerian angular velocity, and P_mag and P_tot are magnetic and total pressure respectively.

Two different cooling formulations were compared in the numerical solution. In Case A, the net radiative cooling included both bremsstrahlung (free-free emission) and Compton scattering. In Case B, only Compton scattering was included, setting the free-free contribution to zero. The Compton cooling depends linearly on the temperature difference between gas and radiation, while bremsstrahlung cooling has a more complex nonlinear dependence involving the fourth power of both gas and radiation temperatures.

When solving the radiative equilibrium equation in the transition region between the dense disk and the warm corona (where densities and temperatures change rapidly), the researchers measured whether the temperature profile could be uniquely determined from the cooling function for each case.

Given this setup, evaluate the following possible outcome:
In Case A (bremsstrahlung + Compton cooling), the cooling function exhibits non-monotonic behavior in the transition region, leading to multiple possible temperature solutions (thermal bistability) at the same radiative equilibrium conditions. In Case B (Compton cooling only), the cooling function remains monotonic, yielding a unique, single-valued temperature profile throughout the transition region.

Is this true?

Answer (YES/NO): YES